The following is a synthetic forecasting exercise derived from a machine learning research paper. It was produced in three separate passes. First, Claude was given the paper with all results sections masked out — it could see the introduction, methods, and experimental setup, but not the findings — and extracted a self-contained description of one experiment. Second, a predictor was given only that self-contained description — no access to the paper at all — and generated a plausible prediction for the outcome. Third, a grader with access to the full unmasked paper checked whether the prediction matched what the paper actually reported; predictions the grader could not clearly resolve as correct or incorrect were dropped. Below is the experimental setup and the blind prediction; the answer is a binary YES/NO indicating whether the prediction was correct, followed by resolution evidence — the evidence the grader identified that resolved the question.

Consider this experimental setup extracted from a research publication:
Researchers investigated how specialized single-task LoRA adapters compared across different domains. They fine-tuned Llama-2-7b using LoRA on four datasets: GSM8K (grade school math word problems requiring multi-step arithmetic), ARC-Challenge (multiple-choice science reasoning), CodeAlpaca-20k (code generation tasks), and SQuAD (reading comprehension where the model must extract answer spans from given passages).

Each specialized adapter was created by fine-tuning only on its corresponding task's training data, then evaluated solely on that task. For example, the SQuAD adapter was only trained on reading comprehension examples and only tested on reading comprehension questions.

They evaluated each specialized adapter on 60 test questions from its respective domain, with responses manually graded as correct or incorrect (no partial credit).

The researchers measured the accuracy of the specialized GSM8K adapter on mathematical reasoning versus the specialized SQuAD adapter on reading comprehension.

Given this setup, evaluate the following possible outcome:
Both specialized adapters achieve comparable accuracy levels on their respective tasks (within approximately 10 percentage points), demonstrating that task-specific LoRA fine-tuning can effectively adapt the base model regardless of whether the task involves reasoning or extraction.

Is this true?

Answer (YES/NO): NO